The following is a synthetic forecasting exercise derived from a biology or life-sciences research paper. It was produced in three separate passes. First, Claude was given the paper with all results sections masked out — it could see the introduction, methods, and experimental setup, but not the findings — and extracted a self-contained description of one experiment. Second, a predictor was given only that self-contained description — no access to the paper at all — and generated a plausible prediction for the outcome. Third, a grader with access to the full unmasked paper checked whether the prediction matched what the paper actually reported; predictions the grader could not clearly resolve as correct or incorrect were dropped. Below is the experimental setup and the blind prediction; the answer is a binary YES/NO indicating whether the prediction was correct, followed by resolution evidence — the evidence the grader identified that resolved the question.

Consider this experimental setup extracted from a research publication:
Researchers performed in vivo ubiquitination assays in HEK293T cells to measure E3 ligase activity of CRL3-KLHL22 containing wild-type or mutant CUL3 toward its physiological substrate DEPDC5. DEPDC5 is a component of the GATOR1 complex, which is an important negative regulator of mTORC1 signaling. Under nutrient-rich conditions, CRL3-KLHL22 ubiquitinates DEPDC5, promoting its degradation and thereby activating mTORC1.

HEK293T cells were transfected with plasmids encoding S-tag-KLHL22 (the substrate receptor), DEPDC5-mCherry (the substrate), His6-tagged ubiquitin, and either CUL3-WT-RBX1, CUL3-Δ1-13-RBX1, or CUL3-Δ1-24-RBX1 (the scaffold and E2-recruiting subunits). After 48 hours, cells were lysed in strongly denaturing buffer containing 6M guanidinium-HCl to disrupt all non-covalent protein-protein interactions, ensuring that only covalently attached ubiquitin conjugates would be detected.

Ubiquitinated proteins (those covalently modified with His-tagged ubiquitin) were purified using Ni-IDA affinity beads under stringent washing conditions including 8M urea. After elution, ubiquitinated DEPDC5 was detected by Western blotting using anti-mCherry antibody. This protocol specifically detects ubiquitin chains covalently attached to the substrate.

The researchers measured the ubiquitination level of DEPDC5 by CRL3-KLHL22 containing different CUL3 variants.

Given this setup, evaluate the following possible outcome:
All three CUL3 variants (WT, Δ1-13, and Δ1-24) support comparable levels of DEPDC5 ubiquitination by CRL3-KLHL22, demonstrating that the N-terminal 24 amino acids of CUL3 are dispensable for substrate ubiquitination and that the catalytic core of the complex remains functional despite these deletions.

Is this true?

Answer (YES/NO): NO